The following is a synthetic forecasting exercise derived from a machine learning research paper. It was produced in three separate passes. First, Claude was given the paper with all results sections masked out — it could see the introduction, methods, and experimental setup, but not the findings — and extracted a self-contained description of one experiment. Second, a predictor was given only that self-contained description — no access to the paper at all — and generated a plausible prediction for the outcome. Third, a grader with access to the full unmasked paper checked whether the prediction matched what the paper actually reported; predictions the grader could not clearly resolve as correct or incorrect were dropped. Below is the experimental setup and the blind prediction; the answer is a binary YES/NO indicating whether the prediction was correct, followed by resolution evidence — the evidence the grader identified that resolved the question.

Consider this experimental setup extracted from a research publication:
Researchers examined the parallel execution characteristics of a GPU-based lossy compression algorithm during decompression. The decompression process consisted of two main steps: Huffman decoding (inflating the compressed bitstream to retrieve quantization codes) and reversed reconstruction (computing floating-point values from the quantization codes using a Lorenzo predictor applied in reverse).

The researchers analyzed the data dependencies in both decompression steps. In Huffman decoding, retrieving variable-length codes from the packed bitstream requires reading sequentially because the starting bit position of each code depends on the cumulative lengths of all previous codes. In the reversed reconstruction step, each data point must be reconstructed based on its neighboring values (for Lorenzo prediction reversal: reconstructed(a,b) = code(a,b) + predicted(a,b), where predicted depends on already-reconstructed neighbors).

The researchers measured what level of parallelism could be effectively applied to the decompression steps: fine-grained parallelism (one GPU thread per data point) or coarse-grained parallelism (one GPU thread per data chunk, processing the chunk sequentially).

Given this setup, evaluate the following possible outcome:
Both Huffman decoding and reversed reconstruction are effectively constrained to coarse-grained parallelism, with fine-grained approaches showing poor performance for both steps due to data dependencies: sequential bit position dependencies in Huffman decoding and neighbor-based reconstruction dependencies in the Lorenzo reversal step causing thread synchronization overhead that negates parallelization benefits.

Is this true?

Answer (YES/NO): YES